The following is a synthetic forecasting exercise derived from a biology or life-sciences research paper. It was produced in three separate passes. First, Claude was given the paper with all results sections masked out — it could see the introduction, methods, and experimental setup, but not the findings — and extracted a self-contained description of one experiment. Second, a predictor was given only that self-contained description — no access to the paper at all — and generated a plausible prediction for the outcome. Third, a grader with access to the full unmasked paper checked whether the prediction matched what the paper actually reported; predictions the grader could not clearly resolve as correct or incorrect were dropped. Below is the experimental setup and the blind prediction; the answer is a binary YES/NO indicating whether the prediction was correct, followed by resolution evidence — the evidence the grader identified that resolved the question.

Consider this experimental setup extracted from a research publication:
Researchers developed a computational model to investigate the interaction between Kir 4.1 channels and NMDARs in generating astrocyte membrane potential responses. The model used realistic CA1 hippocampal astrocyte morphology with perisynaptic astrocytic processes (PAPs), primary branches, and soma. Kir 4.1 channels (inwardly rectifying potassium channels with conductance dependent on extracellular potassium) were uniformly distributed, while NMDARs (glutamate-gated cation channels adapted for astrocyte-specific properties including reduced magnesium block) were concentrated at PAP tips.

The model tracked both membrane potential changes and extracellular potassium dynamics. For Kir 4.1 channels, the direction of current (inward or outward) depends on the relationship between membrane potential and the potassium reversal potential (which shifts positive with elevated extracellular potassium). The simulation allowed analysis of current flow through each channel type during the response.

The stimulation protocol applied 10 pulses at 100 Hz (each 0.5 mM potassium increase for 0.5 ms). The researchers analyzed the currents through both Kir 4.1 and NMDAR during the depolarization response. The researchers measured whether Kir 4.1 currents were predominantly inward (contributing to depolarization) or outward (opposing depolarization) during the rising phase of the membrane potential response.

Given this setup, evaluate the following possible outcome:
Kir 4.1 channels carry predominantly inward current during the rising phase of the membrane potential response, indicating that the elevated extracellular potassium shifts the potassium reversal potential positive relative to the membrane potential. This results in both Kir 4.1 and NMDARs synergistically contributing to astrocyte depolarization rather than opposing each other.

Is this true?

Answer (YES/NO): NO